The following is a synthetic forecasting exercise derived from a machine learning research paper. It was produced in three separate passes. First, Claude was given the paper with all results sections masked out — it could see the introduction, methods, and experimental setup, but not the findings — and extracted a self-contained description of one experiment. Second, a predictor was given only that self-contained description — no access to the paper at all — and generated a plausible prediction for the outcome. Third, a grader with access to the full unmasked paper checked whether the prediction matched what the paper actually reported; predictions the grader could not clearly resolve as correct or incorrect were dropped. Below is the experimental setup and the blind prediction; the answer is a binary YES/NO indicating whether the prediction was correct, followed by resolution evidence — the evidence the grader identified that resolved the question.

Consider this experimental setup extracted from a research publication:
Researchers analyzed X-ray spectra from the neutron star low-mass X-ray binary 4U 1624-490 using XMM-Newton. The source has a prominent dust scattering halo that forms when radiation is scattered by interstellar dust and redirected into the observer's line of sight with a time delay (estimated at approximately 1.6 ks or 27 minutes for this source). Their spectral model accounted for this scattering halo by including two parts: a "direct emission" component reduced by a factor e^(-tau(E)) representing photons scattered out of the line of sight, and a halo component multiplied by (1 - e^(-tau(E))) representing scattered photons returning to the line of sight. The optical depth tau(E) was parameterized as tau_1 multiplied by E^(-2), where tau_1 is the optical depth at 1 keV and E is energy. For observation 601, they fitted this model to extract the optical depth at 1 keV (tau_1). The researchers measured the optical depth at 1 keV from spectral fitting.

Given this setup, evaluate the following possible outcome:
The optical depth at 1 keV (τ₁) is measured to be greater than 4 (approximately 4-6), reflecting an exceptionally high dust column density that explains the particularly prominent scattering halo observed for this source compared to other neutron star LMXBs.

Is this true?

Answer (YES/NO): NO